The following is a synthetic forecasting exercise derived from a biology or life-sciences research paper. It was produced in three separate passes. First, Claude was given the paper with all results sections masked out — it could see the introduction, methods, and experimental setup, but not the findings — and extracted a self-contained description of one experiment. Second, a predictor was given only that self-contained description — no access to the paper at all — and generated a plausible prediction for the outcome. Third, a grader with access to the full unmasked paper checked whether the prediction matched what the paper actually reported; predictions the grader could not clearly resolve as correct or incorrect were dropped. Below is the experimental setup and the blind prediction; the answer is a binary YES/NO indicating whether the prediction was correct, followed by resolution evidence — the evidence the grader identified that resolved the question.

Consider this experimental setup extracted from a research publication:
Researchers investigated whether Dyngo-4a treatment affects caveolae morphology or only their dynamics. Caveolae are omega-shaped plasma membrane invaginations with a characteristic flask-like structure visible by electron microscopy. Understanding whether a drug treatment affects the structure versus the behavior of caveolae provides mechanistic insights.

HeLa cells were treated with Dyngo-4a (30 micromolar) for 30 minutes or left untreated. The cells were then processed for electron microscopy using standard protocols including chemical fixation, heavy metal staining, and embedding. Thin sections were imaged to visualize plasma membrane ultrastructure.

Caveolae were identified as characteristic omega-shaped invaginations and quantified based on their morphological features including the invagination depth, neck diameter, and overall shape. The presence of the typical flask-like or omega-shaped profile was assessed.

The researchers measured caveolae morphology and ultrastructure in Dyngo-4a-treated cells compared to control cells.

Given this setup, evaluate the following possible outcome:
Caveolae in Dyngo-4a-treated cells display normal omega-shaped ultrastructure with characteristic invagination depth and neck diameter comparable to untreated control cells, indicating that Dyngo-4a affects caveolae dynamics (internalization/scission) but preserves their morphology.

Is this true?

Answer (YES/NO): YES